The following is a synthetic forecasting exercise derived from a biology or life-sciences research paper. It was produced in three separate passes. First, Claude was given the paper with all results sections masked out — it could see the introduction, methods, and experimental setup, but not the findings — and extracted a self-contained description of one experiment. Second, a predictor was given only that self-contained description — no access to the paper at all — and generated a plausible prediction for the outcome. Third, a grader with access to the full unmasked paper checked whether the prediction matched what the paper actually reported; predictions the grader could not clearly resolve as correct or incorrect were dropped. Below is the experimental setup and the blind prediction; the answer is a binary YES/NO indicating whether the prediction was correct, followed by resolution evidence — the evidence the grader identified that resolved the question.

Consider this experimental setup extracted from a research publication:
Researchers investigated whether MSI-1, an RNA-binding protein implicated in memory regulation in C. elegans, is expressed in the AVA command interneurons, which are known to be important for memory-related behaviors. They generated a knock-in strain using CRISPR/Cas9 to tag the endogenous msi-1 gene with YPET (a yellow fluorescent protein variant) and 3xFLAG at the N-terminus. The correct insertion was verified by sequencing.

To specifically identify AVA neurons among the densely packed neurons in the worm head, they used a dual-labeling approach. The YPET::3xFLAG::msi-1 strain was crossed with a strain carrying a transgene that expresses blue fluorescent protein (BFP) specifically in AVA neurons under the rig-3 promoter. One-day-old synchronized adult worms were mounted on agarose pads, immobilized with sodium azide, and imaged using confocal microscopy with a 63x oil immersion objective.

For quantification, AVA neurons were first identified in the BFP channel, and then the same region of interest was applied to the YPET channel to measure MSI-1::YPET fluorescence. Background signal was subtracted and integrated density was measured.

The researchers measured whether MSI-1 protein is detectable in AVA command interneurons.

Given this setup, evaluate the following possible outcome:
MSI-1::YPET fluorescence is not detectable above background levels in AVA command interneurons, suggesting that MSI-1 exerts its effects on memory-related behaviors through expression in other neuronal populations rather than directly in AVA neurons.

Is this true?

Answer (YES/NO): NO